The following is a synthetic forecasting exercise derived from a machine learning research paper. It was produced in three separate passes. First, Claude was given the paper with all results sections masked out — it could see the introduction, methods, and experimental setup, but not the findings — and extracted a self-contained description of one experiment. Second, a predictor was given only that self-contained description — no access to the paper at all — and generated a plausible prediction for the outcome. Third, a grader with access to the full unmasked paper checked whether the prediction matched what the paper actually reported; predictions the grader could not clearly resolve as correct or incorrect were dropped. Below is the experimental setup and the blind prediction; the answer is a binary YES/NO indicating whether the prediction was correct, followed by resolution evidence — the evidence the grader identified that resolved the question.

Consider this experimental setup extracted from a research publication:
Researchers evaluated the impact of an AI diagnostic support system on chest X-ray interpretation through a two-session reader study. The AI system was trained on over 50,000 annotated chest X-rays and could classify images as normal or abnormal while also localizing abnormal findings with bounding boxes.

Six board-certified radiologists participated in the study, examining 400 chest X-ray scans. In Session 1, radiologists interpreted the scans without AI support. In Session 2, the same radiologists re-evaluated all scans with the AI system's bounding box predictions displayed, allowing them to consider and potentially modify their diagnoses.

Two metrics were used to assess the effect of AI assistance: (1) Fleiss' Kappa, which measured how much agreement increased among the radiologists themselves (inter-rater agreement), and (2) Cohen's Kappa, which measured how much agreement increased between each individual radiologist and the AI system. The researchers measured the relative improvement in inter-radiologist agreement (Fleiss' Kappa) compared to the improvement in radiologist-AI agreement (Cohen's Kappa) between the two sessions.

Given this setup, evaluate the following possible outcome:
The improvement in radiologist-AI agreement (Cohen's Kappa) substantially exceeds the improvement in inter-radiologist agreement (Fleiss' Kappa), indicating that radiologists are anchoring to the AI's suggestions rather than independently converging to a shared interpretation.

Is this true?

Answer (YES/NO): YES